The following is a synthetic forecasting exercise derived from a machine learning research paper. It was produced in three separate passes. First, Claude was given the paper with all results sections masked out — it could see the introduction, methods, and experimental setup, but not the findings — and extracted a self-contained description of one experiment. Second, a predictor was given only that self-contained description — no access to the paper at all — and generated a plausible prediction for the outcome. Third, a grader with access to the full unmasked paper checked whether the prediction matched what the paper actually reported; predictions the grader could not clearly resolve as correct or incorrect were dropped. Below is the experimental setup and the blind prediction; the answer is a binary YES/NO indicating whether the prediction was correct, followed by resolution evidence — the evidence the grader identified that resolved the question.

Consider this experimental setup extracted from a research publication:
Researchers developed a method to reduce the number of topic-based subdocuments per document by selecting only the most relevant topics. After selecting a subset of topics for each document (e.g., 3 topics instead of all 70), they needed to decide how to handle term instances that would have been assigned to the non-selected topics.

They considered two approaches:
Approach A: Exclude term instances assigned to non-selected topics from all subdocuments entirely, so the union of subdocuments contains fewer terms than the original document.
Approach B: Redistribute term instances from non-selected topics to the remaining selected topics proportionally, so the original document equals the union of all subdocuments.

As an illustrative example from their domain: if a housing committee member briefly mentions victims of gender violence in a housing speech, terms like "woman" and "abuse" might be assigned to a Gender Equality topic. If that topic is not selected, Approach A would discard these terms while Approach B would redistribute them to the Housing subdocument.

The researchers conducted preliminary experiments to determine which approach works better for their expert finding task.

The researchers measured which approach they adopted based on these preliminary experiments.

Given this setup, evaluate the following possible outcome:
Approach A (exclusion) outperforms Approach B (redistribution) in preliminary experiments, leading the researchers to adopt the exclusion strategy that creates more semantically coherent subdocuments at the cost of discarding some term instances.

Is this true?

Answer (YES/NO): NO